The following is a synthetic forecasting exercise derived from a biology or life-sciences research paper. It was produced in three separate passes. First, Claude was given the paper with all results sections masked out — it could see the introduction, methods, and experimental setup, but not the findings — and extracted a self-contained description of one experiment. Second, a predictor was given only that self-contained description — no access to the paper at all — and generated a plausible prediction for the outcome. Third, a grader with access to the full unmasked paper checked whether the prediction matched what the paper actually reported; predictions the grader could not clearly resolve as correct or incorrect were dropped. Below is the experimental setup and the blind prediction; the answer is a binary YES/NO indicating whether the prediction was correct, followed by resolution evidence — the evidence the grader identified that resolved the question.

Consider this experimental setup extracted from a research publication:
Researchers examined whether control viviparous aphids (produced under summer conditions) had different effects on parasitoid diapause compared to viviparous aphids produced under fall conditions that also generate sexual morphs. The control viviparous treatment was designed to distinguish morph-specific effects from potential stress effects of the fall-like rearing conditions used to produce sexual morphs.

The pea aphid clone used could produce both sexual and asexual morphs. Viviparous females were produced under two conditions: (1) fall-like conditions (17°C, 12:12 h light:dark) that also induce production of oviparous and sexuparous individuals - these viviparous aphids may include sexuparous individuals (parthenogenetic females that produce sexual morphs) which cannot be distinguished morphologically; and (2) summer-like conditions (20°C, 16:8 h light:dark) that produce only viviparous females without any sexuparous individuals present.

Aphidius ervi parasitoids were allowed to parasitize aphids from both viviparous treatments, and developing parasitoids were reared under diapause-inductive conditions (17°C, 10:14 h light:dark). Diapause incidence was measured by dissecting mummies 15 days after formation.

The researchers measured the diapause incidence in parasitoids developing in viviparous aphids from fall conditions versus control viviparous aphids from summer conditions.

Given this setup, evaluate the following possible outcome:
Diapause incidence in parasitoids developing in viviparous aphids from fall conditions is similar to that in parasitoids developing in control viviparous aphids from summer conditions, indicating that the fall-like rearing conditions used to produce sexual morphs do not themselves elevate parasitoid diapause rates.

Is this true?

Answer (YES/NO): YES